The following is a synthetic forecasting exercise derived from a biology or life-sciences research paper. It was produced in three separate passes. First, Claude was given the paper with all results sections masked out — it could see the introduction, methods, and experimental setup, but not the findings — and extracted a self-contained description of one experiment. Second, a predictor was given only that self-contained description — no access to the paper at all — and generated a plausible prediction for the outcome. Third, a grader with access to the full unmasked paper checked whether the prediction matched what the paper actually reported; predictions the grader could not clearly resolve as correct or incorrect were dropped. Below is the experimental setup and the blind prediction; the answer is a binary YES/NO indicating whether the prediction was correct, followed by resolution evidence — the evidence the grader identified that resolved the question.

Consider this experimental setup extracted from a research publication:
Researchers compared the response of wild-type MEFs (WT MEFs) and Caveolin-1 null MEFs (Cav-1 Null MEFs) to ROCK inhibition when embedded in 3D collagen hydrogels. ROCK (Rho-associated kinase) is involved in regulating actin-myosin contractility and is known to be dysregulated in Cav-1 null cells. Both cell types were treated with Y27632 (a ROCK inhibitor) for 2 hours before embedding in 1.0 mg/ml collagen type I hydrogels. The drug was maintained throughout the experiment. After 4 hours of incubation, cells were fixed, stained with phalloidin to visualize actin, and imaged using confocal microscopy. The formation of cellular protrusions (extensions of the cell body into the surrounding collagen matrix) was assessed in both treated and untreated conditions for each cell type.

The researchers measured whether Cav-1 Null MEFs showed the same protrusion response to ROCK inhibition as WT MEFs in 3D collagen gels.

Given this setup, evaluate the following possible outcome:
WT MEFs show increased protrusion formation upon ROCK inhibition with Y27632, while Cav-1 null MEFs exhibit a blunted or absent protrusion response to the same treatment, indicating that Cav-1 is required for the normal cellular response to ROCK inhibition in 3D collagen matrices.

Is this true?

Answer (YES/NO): YES